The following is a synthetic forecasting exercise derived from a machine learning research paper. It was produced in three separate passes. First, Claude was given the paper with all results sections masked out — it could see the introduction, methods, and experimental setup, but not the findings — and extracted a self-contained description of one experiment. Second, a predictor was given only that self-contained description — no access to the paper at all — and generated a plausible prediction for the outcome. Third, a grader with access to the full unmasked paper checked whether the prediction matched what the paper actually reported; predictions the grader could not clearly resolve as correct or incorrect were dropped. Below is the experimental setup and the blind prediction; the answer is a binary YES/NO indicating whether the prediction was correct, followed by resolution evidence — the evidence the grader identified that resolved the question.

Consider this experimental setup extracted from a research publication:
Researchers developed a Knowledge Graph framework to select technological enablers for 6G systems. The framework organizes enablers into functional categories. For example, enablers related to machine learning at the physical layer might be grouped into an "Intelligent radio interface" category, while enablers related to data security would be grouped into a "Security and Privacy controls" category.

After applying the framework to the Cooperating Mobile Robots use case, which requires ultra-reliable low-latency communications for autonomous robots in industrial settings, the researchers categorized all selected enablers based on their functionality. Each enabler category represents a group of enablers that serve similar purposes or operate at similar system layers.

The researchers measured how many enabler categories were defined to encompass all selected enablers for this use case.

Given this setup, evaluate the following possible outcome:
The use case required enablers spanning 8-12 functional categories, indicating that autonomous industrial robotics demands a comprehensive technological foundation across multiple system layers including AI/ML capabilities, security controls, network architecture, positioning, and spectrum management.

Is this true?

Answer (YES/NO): NO